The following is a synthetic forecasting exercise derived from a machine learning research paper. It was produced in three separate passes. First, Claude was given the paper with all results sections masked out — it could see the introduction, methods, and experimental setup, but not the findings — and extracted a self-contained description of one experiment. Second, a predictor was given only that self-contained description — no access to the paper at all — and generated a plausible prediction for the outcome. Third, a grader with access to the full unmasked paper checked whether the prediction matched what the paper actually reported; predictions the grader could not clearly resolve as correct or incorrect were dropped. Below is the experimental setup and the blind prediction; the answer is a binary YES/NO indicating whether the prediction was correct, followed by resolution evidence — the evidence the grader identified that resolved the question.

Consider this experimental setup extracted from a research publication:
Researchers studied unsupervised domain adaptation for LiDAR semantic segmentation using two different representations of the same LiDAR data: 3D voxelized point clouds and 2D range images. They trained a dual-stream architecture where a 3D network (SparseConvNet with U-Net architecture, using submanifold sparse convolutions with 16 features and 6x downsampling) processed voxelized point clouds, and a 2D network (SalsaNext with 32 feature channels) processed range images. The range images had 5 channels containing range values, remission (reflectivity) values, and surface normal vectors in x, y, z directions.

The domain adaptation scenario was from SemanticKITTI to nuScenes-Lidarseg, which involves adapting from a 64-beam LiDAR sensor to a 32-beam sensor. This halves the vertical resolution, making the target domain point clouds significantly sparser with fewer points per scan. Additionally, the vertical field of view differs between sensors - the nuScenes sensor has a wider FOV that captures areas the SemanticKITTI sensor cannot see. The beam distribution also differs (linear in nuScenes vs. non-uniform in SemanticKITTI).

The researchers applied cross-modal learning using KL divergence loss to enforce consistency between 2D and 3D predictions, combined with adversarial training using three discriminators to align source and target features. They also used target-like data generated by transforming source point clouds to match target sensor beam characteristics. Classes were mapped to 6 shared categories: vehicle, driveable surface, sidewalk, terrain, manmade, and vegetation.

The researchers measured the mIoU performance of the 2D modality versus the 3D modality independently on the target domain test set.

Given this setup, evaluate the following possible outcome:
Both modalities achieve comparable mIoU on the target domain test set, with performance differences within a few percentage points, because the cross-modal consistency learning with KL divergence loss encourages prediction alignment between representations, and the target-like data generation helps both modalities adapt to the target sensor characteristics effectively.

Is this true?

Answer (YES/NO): NO